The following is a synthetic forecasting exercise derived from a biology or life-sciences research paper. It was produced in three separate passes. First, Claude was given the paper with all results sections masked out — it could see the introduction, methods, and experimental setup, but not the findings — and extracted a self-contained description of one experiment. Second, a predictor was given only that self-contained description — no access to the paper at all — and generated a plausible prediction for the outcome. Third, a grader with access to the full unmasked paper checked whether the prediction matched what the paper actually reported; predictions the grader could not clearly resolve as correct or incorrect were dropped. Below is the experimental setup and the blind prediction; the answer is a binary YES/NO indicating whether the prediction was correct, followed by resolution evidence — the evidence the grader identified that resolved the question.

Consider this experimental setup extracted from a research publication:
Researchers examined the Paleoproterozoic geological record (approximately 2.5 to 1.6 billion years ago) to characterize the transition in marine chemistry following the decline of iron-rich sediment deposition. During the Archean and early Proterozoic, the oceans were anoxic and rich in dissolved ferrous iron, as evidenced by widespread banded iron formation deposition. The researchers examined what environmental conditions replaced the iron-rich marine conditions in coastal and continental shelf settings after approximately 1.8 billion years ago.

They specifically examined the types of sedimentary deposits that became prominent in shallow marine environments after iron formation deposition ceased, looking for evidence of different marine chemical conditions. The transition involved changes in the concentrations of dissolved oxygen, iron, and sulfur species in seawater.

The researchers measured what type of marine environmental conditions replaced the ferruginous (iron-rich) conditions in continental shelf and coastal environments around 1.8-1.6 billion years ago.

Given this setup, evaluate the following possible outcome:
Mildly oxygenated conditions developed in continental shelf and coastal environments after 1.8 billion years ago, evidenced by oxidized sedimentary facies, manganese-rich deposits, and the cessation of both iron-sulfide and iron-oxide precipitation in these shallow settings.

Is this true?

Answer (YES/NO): NO